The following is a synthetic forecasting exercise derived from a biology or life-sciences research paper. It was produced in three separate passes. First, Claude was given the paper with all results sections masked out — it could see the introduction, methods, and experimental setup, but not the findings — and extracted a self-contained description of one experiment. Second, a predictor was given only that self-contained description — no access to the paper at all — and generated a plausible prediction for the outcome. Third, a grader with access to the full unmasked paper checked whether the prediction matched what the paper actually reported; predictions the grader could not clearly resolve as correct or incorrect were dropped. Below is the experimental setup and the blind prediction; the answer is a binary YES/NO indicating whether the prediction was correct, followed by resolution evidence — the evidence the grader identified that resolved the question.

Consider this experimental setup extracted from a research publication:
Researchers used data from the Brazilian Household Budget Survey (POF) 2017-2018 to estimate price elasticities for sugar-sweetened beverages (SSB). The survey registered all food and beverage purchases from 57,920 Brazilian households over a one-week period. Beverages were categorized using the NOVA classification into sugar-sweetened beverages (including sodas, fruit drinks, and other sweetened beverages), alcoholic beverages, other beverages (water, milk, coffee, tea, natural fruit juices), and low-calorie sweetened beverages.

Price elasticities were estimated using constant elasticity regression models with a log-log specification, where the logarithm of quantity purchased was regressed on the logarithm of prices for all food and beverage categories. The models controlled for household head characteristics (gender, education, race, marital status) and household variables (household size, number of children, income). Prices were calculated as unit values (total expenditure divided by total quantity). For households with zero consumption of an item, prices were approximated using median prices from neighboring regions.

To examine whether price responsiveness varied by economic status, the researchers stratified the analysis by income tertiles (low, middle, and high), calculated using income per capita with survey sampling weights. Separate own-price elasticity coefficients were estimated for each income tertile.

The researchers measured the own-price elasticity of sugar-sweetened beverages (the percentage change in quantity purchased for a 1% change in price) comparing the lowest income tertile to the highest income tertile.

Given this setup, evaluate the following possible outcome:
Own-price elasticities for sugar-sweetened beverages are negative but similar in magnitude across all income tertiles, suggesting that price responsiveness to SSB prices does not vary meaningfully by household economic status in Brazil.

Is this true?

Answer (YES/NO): NO